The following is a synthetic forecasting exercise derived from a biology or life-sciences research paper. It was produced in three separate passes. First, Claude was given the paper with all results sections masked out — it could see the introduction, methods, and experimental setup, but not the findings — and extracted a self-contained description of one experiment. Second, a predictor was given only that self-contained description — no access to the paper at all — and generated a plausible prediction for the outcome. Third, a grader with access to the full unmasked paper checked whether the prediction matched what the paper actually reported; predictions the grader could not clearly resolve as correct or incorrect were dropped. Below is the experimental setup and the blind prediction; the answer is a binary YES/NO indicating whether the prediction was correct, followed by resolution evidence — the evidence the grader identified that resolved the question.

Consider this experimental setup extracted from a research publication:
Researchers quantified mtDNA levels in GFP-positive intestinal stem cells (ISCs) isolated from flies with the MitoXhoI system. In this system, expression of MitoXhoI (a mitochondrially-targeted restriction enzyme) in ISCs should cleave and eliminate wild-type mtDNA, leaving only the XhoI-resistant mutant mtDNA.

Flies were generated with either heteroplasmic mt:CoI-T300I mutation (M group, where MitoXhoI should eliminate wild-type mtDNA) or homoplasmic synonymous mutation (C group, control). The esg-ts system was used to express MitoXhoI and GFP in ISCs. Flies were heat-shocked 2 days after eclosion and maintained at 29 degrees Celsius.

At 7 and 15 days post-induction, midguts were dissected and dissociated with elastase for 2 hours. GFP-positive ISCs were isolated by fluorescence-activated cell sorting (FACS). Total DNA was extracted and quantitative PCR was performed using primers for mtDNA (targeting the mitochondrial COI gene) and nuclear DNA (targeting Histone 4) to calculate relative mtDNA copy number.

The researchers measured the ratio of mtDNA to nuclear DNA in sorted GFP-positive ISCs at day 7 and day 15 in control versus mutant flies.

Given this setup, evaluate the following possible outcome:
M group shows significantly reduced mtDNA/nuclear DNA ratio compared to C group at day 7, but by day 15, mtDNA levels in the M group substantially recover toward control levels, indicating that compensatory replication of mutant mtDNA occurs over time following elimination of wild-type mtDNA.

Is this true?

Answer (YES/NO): NO